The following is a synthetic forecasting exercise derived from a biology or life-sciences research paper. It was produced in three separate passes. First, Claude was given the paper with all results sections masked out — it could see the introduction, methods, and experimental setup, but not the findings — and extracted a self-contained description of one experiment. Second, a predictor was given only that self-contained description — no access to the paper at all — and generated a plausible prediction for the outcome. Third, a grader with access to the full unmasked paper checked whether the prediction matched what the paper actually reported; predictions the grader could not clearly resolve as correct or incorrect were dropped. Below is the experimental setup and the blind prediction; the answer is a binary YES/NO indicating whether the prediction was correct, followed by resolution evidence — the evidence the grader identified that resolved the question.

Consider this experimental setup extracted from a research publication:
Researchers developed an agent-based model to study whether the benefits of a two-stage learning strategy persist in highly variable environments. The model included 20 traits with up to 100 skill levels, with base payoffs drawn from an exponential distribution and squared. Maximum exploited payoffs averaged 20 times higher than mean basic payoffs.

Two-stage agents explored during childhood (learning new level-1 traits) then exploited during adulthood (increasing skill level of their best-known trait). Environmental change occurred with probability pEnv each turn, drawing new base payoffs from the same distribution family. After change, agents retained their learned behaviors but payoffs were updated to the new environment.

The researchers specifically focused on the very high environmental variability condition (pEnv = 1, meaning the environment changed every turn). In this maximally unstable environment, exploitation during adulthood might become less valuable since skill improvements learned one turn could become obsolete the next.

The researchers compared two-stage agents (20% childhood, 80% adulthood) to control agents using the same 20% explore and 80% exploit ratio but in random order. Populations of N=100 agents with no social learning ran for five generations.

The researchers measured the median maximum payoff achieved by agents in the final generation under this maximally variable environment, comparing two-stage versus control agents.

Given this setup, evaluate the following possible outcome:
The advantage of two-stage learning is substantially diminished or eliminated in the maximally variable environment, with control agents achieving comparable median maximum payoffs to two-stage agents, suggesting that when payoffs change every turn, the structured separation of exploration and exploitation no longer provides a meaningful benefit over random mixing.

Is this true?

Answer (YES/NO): NO